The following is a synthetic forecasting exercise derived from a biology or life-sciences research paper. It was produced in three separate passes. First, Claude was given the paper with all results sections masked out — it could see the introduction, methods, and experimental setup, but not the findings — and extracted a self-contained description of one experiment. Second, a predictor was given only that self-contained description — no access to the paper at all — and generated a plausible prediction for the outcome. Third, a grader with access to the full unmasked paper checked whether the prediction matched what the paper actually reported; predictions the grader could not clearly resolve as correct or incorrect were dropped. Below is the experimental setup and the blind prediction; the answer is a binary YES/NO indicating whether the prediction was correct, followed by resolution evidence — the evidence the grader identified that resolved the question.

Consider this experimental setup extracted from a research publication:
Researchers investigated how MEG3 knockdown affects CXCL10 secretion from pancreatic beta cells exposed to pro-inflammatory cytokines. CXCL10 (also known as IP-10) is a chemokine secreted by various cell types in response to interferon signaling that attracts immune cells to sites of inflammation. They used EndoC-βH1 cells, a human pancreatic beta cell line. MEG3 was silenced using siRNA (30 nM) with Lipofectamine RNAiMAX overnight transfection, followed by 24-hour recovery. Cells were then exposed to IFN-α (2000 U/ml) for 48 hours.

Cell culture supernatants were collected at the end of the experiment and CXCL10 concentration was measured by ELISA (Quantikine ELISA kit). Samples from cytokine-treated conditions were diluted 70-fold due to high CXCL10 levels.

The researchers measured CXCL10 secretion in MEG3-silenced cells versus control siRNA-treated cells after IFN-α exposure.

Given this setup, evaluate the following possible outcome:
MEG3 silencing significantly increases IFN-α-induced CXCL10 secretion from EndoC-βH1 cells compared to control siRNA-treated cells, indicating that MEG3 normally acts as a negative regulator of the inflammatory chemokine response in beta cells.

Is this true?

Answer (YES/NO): NO